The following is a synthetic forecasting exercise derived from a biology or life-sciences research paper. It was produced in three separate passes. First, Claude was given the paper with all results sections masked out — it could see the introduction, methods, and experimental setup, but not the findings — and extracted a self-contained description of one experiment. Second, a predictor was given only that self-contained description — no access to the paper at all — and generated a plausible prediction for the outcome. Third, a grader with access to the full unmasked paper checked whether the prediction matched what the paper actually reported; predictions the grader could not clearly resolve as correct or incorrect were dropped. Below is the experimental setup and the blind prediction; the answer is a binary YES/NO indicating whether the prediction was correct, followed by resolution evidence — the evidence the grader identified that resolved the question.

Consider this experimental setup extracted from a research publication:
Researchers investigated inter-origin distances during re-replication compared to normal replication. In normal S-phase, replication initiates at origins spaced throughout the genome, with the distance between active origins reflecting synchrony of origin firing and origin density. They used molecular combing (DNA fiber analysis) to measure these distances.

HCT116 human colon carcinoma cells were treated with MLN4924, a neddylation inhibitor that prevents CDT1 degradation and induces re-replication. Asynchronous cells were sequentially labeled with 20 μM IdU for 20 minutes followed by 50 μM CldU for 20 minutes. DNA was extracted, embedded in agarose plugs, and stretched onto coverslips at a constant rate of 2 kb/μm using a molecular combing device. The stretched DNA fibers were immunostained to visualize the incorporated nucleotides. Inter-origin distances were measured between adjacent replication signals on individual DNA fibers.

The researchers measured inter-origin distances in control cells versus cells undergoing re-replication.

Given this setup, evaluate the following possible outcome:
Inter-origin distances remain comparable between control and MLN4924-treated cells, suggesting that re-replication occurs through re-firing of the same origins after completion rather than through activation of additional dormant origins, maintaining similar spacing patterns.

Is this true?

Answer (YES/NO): NO